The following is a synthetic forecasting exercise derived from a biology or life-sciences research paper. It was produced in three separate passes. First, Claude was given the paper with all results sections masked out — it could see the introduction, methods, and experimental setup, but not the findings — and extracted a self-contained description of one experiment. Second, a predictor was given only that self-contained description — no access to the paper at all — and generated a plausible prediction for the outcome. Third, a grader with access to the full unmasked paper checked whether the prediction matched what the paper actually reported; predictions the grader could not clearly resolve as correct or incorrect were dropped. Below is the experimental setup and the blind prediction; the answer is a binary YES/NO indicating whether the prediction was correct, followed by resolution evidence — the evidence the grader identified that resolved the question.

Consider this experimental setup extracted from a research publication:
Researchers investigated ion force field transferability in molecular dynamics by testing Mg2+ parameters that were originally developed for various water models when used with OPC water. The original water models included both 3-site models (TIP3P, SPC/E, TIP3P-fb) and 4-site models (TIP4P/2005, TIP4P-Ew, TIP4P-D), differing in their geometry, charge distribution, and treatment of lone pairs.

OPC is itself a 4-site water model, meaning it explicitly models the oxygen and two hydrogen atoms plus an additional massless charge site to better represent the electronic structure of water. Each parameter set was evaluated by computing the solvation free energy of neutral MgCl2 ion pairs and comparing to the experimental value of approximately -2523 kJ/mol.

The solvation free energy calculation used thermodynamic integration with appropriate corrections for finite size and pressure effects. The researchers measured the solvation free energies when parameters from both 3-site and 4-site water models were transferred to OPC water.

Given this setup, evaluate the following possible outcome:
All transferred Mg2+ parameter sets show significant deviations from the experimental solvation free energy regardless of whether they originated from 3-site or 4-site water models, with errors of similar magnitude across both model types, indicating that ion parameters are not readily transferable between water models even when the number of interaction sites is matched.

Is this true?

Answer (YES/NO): NO